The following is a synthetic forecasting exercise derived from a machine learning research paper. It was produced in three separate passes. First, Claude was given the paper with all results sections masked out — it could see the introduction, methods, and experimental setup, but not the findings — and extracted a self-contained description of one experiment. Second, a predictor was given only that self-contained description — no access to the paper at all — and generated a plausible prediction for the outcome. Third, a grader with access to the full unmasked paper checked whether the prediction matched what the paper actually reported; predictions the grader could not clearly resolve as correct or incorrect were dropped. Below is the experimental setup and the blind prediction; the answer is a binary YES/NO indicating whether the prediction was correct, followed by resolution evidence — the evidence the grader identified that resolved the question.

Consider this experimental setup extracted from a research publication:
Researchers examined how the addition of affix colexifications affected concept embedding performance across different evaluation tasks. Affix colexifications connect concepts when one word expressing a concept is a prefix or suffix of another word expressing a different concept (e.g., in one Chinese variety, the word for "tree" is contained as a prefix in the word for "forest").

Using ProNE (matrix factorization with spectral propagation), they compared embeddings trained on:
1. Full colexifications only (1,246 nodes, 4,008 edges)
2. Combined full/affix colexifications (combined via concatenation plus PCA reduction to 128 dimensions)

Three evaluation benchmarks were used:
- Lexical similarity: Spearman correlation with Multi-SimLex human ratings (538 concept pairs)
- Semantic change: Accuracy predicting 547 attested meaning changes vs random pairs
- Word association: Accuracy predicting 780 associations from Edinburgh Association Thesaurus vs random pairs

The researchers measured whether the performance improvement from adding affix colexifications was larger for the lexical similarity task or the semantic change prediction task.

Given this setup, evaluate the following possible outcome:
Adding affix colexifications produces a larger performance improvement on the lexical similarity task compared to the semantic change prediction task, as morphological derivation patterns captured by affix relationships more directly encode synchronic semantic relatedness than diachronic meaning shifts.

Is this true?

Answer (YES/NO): YES